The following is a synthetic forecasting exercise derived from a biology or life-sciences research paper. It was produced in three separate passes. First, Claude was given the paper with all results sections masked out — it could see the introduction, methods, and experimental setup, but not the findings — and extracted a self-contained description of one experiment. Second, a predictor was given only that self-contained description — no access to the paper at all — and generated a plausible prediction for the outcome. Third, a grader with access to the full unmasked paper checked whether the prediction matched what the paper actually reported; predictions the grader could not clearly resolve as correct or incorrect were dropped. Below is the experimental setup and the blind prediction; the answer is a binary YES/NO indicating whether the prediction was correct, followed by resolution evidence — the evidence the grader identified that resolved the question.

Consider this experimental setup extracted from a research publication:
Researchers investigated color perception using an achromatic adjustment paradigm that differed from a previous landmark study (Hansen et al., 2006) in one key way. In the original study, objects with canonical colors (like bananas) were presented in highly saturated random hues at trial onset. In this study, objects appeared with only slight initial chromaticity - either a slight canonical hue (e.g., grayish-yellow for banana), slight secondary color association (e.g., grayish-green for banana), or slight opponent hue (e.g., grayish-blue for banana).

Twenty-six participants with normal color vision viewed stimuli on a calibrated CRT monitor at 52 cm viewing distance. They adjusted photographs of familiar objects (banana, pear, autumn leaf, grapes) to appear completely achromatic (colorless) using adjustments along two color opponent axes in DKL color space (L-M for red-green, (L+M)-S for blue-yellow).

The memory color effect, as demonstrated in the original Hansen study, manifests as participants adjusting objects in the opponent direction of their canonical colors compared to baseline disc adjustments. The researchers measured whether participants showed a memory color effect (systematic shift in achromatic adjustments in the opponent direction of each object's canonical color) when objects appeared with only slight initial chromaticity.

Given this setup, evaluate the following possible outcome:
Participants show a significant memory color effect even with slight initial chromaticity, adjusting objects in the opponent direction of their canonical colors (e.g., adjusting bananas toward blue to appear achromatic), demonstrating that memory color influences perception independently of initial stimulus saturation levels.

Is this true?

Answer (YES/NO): NO